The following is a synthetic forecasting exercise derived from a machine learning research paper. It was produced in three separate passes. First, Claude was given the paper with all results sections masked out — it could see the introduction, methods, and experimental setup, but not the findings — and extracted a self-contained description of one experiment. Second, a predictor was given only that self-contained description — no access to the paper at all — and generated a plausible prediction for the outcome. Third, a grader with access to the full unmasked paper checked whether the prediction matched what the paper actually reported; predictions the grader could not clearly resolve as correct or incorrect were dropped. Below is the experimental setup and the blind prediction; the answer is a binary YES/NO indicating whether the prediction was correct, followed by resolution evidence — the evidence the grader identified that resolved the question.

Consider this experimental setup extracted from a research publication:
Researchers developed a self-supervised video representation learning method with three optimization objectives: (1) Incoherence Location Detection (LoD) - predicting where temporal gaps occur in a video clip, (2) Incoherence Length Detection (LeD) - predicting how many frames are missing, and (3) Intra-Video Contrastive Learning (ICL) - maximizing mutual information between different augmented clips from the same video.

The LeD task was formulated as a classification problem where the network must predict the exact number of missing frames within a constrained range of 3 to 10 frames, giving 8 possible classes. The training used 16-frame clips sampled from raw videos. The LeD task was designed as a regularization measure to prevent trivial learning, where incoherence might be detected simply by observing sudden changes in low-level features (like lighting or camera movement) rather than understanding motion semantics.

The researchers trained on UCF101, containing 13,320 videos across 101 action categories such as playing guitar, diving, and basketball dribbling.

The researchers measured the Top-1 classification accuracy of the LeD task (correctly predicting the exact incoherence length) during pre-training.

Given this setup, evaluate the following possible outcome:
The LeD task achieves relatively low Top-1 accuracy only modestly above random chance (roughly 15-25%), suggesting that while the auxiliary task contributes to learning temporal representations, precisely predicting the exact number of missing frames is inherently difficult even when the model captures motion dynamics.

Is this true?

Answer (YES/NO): YES